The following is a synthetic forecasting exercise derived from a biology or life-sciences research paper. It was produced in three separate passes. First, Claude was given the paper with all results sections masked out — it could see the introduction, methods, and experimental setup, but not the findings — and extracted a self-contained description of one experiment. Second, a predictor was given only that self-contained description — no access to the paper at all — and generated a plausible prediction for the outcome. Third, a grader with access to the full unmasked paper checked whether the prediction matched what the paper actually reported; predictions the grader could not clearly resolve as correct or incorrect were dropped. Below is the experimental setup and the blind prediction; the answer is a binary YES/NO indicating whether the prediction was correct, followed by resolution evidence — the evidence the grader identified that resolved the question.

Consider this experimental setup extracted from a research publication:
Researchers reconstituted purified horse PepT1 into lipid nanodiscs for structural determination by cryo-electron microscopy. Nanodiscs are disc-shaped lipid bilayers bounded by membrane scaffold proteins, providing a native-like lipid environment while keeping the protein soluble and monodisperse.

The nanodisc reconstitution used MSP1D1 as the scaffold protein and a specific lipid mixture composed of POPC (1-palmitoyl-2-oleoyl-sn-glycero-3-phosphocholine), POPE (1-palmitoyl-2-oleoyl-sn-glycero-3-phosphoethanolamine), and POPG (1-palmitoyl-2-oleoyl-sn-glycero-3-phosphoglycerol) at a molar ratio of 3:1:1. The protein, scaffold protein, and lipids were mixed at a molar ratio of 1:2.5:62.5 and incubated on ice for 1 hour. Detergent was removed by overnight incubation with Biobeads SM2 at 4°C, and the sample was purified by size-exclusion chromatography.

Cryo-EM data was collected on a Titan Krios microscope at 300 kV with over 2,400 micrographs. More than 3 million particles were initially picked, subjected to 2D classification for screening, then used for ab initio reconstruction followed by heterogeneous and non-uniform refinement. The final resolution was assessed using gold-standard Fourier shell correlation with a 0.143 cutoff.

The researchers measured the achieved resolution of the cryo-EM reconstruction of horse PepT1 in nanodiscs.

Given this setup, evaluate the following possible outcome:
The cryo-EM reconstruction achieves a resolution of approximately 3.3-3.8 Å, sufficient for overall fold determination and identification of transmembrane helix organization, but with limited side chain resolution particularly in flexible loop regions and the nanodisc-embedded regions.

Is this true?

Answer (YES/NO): NO